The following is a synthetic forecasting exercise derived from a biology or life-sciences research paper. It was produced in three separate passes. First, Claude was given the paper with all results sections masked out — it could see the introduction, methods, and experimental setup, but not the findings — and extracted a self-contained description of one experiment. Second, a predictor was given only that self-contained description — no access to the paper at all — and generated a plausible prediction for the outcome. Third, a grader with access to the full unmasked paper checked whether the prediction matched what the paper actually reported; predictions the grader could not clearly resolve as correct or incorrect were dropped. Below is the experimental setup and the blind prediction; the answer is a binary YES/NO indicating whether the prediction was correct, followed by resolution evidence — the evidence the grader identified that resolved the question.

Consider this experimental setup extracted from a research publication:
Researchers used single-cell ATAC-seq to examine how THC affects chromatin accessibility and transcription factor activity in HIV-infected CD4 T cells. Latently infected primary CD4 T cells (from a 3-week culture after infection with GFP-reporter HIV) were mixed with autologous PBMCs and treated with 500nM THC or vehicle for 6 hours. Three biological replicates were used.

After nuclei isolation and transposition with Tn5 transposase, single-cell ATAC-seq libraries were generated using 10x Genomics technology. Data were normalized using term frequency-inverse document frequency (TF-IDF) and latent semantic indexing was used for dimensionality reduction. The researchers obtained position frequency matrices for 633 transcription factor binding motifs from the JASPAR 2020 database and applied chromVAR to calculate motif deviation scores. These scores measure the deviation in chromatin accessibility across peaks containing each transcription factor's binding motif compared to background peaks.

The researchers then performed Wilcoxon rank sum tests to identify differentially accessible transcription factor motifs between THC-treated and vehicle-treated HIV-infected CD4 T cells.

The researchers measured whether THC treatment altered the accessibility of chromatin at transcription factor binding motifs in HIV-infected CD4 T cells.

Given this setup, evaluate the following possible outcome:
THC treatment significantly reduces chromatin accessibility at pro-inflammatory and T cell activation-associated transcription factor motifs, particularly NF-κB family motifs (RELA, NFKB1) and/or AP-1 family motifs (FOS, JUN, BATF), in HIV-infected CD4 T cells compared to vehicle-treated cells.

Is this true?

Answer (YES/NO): NO